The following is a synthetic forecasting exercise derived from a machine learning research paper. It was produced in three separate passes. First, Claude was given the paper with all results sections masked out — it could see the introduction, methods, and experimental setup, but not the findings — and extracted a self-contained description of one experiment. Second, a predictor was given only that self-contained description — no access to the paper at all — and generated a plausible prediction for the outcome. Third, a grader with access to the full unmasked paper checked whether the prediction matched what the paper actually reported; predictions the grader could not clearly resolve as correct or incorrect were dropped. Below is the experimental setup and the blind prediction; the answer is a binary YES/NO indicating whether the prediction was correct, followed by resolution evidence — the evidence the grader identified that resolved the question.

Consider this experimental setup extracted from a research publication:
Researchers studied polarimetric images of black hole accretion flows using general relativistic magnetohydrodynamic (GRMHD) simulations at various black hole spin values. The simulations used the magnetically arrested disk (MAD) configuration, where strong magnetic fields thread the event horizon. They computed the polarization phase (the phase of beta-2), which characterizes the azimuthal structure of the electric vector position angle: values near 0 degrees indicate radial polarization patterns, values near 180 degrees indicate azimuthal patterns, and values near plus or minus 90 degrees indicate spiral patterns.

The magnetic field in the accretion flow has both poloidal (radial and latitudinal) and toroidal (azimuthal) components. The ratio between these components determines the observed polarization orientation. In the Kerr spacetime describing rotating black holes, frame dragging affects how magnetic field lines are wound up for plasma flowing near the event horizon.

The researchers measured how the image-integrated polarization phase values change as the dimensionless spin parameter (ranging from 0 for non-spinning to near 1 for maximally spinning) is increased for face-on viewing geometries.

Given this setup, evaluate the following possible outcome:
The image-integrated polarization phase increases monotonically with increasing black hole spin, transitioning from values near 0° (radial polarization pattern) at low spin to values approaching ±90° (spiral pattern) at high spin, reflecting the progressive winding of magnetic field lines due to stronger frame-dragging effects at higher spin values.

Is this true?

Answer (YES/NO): NO